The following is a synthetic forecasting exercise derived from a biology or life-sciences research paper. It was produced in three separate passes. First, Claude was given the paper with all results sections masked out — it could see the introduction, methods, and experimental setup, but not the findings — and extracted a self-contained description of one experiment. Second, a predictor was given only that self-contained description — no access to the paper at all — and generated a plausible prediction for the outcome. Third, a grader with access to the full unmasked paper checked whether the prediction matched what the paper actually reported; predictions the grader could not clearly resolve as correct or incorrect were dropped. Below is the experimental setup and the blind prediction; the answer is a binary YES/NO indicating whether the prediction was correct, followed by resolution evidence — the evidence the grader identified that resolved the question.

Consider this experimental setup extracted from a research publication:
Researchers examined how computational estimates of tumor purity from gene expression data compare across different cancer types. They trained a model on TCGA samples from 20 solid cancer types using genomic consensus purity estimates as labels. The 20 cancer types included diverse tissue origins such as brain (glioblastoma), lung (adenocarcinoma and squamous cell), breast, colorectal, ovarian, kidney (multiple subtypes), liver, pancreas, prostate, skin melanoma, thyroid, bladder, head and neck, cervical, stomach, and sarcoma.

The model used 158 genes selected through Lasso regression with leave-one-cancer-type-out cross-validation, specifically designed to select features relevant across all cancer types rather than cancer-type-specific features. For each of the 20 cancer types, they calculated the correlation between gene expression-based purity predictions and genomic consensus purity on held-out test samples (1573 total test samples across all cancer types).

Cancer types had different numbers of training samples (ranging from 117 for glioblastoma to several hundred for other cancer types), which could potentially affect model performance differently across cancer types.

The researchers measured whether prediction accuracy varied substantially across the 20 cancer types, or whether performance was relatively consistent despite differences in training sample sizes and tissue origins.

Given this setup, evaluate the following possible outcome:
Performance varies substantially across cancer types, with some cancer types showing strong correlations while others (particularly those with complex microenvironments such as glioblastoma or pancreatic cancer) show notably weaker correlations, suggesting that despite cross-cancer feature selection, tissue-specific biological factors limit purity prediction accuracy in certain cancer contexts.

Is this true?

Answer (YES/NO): NO